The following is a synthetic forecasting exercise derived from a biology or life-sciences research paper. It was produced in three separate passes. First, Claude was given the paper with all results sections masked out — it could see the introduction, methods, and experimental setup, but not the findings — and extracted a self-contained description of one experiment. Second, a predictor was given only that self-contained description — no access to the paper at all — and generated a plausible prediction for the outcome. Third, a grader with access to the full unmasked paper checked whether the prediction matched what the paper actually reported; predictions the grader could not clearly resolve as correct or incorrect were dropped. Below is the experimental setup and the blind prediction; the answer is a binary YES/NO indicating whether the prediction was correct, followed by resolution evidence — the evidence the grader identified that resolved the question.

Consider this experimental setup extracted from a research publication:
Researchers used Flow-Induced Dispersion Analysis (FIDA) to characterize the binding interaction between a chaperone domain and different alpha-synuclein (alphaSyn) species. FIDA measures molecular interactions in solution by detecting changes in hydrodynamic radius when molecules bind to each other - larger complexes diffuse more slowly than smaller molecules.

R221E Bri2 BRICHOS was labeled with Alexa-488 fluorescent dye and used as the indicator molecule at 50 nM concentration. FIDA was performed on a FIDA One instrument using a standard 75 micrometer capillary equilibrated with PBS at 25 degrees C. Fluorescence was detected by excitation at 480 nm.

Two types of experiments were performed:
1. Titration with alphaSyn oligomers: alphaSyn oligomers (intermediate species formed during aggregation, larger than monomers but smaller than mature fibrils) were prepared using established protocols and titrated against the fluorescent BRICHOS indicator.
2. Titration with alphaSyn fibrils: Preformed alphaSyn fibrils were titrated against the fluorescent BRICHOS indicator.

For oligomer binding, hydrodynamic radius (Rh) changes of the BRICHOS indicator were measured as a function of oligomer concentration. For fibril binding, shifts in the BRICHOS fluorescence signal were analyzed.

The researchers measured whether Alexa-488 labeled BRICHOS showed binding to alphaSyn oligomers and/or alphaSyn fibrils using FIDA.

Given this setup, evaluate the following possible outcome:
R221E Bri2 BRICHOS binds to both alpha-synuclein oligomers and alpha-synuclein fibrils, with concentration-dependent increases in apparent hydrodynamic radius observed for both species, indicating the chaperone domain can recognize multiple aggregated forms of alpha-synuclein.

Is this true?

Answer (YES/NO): YES